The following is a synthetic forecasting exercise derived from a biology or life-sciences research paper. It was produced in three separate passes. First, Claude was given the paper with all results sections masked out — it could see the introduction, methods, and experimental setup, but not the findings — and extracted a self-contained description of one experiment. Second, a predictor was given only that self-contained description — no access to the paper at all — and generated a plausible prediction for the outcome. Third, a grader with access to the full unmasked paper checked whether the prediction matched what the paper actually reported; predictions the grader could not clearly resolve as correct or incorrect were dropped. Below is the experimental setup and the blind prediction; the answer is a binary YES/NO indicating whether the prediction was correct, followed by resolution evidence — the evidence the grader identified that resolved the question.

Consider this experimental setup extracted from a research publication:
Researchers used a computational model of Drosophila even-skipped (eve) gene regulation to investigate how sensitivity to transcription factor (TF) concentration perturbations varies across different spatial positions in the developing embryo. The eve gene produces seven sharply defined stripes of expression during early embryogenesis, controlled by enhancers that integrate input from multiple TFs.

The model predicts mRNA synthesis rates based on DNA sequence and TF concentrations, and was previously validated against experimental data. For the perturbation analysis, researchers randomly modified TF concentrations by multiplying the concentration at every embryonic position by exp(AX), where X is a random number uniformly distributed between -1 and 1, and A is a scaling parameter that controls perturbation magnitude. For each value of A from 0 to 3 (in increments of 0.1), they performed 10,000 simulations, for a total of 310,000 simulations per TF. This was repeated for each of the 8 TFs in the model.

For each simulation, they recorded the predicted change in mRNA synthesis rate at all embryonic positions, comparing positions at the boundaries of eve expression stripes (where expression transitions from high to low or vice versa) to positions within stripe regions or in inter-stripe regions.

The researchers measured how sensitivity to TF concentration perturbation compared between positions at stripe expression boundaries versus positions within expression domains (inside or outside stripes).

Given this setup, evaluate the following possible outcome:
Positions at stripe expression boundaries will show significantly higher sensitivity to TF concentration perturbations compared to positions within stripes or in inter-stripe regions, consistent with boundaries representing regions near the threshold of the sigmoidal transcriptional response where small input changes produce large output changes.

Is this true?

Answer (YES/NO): YES